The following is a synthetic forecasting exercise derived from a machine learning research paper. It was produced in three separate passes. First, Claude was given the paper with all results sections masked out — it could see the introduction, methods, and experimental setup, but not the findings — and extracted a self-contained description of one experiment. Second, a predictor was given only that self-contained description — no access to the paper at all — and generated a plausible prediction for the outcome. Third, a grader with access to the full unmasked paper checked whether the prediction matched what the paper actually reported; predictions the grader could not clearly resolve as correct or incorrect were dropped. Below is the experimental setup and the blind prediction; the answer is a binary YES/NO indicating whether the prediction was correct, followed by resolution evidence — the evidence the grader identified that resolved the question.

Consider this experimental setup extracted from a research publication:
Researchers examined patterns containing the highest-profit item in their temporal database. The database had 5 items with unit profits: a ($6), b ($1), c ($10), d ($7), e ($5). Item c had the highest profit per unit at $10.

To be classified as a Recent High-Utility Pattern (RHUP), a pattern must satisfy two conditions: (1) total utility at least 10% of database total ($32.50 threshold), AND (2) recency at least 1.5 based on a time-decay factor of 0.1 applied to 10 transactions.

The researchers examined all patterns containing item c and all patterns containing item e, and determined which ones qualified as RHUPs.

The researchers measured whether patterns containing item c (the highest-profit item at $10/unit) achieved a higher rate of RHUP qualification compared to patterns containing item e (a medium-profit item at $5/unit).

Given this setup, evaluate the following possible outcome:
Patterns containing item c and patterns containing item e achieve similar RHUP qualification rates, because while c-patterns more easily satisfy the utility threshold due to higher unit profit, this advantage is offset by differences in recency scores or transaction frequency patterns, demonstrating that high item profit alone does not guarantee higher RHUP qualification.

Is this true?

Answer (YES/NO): NO